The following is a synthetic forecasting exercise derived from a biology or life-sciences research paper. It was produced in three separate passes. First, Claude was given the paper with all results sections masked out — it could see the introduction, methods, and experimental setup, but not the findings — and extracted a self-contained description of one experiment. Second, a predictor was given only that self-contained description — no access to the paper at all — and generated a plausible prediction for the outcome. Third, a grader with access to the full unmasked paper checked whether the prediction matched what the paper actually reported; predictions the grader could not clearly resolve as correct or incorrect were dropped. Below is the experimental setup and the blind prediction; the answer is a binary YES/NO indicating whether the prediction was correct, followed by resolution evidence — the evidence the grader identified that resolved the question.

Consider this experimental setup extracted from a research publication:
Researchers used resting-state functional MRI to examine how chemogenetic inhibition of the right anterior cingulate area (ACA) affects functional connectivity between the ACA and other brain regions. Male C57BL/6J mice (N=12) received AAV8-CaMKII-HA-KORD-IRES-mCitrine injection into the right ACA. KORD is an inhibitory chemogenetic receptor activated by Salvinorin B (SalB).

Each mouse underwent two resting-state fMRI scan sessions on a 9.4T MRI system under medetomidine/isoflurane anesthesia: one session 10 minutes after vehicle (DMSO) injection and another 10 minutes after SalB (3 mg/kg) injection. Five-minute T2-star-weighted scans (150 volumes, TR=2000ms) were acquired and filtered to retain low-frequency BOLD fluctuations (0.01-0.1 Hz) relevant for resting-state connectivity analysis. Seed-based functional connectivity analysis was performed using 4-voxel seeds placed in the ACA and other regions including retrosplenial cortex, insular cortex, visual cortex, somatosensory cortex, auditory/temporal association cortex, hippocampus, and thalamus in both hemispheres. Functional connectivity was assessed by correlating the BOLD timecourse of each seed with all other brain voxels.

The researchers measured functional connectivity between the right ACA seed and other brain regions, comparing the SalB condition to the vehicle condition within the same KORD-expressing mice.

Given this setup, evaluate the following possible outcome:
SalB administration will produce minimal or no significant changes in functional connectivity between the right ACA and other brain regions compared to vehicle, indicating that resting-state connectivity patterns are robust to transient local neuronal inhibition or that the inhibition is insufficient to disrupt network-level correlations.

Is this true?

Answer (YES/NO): NO